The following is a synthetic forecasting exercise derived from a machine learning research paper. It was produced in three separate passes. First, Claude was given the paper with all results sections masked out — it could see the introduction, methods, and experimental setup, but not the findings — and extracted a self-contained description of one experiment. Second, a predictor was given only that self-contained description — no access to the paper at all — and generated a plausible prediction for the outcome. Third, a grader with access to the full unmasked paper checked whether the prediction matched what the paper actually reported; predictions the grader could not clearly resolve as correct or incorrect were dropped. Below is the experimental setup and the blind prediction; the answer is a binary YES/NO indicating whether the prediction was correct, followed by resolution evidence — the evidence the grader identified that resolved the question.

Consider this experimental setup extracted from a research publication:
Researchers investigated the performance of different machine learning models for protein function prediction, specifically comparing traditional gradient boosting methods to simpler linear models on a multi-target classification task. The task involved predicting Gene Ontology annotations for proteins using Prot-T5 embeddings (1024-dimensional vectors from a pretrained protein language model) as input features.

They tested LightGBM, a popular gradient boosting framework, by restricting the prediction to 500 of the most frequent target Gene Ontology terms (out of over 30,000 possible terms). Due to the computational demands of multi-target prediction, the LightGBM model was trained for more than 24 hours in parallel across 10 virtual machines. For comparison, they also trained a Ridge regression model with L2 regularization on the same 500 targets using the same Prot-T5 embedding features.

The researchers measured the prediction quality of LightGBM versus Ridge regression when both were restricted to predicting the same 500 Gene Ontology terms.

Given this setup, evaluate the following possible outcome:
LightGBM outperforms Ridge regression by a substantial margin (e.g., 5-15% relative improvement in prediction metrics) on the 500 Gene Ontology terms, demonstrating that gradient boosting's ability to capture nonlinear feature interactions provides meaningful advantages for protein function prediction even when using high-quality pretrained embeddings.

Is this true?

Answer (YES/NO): NO